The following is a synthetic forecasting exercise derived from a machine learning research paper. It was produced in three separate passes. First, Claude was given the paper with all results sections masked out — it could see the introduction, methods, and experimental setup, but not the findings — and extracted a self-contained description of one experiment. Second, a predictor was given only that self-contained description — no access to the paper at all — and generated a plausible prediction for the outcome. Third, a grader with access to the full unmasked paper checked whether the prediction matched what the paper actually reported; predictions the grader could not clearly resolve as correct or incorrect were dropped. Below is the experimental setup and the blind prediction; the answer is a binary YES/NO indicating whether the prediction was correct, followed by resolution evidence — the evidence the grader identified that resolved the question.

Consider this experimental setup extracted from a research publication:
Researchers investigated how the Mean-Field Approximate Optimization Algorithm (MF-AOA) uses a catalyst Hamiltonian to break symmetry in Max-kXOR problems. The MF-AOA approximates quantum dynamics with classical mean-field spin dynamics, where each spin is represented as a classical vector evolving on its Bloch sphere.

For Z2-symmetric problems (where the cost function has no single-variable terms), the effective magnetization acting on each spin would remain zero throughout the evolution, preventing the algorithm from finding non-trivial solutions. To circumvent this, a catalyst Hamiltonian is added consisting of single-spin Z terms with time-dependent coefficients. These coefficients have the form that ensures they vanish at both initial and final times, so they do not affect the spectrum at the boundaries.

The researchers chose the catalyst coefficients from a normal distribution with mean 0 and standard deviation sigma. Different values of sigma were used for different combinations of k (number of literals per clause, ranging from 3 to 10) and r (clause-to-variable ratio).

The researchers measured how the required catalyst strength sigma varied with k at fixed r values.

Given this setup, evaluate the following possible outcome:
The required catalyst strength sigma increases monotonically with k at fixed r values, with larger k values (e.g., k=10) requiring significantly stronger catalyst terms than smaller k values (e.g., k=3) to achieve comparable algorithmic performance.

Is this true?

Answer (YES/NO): YES